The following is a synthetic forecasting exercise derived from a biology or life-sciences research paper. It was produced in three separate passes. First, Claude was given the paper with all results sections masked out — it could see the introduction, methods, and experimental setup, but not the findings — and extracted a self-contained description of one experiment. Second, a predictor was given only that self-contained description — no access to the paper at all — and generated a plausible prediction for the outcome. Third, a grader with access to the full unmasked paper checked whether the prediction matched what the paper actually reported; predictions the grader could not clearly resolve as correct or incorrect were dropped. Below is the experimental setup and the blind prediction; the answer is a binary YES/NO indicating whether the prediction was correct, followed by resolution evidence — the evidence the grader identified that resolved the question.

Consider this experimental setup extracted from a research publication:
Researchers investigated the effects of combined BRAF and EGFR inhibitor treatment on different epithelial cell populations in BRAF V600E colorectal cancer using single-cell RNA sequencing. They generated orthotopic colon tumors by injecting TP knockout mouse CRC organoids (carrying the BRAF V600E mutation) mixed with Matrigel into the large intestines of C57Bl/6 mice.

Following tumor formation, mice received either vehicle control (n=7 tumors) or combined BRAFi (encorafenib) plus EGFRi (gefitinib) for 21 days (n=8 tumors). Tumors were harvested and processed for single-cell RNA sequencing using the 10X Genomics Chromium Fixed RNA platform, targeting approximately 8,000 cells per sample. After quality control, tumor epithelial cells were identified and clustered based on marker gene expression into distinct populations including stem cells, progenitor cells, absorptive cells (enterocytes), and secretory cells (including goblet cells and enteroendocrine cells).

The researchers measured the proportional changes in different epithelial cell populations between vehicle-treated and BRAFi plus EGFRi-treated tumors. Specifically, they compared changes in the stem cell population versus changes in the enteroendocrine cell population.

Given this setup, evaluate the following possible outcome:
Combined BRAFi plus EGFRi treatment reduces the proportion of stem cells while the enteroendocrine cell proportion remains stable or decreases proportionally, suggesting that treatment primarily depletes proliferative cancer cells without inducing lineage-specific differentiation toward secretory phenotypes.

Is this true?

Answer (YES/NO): NO